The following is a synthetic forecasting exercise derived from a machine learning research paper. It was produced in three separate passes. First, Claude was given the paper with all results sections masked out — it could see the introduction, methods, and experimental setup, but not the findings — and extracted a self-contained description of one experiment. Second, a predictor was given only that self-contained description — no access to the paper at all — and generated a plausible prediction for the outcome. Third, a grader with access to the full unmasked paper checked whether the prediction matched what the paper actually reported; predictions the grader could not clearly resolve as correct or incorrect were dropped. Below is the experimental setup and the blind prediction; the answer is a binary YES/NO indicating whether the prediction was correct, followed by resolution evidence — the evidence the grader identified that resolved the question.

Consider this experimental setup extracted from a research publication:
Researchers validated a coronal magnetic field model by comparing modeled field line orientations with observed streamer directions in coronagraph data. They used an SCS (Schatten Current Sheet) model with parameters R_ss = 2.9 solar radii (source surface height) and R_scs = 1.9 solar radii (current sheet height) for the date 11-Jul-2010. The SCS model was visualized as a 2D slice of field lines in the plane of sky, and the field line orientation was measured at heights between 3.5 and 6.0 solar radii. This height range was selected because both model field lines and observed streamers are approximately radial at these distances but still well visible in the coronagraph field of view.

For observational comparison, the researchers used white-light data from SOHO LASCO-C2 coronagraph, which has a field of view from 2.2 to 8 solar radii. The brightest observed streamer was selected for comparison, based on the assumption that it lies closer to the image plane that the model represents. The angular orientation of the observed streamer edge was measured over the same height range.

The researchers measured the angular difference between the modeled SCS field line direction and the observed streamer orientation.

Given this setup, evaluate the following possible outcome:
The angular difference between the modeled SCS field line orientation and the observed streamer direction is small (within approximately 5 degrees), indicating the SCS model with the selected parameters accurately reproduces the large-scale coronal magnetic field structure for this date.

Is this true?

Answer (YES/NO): YES